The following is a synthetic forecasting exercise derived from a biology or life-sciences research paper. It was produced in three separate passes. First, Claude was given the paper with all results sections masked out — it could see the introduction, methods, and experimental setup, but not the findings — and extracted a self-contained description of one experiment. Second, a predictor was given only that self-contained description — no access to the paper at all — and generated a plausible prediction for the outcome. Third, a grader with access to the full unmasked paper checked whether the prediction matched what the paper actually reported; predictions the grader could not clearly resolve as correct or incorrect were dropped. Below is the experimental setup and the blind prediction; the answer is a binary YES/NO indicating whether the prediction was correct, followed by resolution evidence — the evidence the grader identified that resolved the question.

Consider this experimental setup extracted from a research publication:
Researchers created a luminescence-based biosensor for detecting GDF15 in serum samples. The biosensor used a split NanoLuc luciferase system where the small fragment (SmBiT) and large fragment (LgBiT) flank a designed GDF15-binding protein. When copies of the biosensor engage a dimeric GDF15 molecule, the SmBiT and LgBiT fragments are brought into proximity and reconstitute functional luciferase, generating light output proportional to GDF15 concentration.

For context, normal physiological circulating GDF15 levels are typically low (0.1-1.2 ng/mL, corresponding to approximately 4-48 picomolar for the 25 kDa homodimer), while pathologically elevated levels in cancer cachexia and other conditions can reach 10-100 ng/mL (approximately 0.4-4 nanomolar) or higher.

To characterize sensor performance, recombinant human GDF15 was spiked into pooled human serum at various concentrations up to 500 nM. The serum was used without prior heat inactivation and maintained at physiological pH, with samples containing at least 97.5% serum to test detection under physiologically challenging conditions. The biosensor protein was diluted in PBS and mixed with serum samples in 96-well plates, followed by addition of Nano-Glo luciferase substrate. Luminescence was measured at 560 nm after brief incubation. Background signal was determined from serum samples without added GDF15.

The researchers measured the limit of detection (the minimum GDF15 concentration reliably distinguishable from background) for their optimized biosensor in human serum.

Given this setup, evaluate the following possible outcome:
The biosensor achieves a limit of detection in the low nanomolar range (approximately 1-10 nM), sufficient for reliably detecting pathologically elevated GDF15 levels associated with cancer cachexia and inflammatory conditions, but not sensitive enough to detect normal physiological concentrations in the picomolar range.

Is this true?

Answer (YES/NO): NO